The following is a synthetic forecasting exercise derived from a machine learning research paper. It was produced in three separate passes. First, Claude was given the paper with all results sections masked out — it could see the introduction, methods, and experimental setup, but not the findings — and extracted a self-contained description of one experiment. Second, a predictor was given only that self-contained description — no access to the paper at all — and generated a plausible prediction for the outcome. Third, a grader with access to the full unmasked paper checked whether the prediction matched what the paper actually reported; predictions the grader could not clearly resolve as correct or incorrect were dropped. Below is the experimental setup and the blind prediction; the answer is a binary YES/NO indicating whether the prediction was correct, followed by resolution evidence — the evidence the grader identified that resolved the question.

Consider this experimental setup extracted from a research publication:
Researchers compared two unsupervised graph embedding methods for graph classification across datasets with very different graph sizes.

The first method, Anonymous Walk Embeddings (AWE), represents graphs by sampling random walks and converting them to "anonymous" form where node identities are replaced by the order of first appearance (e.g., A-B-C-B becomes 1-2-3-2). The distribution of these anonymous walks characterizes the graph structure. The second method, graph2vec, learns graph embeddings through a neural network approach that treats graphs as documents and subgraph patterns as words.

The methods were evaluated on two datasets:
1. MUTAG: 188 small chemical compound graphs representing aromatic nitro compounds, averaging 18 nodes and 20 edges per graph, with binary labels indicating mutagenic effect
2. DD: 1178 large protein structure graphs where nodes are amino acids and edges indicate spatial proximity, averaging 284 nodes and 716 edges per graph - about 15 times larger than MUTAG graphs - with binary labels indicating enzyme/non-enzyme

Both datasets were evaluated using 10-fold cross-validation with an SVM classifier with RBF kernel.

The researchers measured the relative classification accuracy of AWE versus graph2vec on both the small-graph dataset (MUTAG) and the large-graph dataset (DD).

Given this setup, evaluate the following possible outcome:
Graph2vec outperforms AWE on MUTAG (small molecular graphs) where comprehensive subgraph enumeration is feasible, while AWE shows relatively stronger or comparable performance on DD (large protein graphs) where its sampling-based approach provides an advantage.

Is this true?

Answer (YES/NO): NO